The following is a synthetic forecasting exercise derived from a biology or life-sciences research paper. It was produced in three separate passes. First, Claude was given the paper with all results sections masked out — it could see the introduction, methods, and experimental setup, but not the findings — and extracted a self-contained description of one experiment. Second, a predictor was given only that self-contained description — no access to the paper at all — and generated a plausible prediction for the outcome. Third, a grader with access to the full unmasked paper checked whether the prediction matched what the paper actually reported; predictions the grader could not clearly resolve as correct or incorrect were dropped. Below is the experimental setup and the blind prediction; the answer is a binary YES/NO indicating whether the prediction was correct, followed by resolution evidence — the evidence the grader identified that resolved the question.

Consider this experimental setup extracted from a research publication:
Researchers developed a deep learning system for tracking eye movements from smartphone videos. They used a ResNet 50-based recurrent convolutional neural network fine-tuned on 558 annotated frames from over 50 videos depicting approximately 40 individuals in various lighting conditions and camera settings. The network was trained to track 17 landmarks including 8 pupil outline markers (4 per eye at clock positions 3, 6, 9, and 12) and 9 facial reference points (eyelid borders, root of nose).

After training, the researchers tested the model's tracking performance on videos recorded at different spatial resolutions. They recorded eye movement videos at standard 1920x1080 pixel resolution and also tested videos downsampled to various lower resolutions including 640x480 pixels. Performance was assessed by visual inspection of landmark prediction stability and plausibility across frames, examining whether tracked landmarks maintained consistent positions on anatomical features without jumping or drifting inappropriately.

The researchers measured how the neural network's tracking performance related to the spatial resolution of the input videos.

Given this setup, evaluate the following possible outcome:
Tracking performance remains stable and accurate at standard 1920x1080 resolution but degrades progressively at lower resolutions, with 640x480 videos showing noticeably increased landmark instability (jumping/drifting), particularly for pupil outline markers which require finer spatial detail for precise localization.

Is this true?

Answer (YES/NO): NO